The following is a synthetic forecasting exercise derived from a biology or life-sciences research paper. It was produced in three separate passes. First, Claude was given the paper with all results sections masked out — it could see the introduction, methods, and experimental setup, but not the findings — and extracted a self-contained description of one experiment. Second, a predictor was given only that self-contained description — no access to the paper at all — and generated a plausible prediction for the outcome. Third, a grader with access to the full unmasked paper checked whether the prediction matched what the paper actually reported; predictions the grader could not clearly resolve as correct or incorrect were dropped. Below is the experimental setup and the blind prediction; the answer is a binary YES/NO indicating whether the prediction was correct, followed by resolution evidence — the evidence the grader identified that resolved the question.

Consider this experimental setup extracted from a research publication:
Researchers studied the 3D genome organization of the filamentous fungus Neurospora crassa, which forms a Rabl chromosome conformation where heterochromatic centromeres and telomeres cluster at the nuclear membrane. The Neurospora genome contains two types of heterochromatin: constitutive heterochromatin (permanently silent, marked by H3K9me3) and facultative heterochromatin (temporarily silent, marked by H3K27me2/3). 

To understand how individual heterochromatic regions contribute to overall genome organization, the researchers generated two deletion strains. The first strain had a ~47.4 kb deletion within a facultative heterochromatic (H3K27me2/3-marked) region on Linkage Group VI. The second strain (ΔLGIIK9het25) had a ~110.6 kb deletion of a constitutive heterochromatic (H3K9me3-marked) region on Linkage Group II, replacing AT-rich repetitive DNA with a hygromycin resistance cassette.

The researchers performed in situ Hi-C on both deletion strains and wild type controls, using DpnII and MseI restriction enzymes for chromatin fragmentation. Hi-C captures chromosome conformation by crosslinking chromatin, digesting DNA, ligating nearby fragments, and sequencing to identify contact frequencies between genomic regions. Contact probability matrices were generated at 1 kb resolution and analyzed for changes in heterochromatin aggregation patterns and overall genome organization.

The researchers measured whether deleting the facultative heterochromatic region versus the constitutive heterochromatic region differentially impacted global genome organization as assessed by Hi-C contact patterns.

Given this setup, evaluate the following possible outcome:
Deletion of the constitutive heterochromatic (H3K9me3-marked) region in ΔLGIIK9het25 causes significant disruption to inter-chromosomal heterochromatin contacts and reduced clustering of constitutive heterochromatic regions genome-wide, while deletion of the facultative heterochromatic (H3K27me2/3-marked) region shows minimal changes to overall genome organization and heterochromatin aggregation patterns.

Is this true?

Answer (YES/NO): YES